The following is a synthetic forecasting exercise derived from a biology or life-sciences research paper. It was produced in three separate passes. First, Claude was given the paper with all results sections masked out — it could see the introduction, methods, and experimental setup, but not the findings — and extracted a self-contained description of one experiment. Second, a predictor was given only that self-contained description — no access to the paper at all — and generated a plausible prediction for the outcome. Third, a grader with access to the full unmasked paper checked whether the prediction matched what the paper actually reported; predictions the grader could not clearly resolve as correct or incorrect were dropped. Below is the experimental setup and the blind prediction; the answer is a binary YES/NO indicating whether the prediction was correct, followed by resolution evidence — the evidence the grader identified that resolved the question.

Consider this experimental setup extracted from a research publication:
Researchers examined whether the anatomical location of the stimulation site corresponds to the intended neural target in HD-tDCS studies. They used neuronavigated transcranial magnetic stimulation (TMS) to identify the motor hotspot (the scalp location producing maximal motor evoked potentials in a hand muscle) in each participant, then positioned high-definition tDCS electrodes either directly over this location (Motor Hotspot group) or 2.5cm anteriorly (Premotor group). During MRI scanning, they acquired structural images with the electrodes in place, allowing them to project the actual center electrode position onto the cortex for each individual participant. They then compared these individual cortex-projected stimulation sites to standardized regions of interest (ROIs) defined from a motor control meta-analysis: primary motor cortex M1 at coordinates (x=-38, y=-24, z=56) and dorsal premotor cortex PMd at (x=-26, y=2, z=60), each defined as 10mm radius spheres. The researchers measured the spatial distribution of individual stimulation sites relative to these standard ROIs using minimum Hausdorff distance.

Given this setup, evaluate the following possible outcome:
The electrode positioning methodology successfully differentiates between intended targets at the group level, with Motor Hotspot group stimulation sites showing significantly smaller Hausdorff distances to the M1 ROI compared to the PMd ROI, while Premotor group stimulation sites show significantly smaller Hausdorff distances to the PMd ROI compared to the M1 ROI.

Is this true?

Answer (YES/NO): NO